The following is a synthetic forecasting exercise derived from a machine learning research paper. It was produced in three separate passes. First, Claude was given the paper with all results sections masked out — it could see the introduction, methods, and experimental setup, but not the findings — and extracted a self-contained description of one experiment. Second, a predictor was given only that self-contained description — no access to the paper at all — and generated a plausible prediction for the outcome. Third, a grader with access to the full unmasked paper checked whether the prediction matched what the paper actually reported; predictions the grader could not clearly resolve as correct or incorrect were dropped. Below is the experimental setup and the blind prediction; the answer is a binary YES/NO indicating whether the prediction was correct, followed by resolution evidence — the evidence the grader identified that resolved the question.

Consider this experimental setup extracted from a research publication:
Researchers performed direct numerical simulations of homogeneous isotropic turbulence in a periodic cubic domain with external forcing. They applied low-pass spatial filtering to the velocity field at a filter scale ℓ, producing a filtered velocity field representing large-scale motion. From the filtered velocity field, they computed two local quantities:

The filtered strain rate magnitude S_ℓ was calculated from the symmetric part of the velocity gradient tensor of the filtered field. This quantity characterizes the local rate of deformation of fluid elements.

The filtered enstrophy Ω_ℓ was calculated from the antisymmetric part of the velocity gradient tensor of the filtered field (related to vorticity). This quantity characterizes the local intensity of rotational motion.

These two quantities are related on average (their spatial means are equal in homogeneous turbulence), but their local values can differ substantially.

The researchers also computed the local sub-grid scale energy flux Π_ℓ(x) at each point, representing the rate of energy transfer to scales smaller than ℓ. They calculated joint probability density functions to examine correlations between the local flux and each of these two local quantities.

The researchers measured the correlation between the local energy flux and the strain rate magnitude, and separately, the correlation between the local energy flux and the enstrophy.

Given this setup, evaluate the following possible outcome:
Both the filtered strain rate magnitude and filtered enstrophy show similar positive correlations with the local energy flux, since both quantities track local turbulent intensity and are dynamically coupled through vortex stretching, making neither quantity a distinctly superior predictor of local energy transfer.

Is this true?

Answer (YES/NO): NO